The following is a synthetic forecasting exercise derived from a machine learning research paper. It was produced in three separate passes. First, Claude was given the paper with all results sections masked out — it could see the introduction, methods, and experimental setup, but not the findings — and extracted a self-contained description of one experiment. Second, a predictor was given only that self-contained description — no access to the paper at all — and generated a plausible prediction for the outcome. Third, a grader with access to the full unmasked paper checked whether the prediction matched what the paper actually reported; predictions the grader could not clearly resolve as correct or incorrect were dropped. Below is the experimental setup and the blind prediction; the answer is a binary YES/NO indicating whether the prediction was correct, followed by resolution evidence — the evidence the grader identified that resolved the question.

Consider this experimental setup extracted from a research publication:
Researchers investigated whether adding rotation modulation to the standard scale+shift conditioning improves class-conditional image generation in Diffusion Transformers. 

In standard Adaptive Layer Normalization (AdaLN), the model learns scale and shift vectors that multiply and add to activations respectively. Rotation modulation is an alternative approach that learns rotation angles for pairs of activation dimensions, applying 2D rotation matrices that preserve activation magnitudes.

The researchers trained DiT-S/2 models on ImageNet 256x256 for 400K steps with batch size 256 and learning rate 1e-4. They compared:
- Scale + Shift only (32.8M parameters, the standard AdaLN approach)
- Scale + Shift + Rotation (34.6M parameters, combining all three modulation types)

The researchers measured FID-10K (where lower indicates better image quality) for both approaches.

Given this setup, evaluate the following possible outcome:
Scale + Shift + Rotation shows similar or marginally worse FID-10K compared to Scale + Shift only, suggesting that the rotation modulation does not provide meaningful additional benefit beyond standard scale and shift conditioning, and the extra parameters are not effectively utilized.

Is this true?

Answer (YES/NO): YES